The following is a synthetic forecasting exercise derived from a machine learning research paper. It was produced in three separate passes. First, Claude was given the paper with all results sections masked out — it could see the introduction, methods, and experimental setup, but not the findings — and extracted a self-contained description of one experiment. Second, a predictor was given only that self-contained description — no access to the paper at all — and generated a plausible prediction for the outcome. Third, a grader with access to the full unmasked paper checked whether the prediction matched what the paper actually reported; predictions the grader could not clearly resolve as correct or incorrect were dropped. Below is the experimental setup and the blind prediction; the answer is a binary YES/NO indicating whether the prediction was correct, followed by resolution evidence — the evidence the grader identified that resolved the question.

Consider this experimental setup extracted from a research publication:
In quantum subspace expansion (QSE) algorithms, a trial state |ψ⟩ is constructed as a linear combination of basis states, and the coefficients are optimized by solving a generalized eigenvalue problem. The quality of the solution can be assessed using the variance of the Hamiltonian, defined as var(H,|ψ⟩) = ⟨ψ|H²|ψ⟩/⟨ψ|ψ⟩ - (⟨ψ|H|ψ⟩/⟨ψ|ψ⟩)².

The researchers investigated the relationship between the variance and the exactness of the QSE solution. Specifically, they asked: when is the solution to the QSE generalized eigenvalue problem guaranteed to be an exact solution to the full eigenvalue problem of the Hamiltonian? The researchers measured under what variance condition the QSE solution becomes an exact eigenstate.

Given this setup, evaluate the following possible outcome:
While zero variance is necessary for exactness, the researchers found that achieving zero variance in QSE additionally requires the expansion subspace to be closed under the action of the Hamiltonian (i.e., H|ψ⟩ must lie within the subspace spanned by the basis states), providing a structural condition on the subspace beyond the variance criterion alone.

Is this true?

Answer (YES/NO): NO